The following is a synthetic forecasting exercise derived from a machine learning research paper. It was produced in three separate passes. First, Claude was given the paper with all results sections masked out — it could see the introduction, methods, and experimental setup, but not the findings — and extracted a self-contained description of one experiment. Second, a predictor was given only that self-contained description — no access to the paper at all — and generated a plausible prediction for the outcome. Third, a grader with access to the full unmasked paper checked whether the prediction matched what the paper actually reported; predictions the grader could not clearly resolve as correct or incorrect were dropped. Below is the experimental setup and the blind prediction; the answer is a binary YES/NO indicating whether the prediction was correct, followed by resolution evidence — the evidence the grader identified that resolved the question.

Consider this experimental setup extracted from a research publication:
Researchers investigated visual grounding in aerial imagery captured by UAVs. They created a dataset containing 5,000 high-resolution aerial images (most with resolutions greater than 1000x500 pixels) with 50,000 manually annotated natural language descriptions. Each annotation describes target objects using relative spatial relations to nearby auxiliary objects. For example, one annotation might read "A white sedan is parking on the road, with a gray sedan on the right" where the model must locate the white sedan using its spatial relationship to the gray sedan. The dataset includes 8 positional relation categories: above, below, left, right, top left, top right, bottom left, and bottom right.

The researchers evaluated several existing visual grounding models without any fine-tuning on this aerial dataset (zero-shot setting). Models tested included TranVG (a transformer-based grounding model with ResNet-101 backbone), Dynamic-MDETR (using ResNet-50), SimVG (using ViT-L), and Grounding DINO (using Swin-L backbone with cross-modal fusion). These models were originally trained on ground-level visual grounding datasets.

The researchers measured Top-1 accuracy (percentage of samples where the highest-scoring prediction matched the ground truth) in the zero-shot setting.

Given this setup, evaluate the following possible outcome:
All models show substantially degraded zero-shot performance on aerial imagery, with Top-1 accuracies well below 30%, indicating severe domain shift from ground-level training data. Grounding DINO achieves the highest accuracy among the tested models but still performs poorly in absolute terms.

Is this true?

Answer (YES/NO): YES